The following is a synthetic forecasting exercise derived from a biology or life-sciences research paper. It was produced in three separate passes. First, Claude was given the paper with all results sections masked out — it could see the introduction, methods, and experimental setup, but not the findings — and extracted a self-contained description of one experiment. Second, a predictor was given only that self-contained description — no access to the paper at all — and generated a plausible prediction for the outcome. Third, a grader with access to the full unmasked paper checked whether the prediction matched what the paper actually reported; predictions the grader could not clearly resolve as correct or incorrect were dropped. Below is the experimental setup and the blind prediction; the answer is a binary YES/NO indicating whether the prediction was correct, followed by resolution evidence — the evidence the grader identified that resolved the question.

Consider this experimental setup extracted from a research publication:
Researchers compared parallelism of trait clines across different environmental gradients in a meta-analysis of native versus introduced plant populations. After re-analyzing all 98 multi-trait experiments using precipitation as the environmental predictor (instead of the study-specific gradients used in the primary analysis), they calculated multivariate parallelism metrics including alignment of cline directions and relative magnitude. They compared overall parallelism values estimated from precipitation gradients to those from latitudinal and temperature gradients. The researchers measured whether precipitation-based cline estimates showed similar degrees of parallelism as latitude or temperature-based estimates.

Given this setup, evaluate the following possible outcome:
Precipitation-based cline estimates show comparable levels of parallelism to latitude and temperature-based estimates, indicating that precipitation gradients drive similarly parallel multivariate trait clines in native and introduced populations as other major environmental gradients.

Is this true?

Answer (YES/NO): NO